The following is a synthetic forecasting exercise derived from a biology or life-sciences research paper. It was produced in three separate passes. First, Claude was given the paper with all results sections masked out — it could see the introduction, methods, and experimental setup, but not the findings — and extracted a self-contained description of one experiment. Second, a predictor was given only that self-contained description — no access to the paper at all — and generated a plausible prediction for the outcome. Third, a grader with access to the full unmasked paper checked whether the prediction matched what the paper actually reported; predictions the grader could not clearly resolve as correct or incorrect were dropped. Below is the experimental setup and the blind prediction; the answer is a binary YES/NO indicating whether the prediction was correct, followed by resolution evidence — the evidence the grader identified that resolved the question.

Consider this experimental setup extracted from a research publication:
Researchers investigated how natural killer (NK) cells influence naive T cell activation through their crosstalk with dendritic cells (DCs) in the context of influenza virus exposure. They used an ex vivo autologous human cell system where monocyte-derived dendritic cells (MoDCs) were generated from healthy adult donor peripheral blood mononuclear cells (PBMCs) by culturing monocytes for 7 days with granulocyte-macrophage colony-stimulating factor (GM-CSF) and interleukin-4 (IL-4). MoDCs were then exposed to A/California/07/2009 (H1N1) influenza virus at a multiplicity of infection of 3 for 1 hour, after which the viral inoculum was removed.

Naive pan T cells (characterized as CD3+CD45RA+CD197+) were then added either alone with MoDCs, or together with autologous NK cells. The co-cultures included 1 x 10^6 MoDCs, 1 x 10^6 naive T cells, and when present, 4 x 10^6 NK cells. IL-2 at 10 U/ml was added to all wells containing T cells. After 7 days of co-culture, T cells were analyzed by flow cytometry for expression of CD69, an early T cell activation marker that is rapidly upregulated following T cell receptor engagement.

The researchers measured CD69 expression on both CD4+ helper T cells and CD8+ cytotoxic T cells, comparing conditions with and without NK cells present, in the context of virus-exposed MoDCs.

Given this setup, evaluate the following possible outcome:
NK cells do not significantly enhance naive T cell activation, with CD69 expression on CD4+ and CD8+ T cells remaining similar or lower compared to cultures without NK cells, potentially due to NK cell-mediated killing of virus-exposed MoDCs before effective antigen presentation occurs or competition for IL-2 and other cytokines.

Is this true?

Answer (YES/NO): NO